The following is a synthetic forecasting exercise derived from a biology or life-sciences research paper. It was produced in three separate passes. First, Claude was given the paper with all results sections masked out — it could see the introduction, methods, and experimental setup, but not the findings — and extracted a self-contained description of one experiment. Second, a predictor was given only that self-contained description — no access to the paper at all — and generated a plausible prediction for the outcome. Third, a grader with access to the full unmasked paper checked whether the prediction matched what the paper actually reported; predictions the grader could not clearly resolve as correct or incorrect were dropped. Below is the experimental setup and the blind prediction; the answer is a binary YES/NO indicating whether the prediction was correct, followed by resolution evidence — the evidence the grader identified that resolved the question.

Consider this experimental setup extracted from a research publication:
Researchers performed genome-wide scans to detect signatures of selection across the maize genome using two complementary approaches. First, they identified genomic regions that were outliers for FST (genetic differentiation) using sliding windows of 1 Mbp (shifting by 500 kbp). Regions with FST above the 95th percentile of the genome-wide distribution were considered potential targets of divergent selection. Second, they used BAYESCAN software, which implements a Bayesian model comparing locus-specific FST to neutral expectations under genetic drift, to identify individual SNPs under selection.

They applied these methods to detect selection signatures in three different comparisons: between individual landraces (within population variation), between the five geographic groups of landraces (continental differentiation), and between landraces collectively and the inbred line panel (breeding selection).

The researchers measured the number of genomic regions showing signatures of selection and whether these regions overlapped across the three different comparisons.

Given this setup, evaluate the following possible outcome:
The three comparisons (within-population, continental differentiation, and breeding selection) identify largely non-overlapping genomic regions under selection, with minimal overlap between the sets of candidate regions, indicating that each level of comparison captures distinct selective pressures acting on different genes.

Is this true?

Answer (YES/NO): NO